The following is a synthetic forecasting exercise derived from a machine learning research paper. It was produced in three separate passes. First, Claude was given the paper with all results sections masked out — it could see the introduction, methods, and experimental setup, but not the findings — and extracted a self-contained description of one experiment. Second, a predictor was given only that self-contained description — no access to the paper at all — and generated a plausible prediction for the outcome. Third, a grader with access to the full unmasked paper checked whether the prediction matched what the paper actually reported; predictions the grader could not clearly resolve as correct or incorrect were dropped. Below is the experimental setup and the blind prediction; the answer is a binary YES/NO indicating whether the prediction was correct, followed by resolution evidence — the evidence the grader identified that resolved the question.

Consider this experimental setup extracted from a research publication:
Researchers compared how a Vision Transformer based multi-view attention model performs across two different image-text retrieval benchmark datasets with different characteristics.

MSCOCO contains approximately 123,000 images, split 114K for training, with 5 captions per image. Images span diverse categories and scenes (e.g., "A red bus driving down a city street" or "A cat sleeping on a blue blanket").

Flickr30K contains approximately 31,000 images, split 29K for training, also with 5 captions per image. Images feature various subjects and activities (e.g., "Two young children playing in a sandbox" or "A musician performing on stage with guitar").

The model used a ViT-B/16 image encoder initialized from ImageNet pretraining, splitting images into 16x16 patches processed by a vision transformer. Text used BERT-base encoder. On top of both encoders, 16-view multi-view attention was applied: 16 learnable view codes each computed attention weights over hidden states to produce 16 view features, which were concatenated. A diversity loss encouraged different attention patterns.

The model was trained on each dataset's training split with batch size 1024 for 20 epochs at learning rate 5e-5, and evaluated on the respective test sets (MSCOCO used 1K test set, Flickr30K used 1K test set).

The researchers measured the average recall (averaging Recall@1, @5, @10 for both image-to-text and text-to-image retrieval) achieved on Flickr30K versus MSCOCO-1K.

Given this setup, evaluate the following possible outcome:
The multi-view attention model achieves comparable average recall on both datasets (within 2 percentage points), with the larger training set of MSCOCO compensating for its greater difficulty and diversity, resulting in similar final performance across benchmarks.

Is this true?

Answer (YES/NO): NO